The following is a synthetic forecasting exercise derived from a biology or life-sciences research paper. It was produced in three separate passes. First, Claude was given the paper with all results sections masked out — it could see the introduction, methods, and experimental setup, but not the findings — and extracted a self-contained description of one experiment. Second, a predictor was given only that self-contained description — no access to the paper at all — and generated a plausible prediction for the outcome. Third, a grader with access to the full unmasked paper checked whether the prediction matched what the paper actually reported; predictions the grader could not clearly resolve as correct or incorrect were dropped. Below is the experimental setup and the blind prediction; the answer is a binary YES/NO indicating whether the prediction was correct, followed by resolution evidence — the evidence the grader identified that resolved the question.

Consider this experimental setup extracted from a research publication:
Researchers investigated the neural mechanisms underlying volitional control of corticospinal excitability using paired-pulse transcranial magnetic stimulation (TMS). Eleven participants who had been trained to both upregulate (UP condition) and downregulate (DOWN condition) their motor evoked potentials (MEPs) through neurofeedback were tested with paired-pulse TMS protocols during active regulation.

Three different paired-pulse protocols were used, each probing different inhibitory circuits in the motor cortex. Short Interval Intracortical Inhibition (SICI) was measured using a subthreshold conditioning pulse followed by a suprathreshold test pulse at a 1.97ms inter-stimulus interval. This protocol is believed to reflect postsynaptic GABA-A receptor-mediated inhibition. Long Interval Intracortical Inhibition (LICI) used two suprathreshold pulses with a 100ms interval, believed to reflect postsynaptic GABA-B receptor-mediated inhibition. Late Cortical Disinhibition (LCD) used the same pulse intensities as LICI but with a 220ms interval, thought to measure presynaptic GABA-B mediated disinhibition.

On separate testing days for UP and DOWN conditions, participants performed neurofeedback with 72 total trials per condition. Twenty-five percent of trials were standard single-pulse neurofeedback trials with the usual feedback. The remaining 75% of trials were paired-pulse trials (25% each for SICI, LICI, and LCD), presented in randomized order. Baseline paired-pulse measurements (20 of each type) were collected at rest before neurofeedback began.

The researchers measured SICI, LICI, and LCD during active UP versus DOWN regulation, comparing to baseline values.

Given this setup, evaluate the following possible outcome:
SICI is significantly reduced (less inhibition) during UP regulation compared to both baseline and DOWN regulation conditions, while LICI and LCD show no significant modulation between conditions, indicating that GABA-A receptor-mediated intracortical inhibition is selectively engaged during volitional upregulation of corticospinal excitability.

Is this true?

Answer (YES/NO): NO